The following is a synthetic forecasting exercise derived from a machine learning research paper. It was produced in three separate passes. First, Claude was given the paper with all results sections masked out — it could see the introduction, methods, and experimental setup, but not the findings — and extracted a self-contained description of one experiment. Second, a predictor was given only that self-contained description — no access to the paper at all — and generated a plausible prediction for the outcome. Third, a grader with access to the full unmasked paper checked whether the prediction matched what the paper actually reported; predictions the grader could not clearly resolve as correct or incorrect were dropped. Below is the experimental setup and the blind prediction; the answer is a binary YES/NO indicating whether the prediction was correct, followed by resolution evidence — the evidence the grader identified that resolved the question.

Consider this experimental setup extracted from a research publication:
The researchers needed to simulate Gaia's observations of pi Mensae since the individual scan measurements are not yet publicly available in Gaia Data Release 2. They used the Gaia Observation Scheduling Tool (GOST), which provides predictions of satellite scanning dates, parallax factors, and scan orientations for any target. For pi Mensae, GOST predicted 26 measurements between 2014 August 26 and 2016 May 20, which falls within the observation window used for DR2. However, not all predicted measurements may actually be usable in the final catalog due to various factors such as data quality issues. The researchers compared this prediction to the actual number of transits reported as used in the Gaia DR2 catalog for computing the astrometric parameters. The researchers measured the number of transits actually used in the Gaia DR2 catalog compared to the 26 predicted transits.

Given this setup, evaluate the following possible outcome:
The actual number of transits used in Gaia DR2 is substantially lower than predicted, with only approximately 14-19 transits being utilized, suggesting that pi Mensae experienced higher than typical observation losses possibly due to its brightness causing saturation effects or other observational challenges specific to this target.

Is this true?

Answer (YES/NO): NO